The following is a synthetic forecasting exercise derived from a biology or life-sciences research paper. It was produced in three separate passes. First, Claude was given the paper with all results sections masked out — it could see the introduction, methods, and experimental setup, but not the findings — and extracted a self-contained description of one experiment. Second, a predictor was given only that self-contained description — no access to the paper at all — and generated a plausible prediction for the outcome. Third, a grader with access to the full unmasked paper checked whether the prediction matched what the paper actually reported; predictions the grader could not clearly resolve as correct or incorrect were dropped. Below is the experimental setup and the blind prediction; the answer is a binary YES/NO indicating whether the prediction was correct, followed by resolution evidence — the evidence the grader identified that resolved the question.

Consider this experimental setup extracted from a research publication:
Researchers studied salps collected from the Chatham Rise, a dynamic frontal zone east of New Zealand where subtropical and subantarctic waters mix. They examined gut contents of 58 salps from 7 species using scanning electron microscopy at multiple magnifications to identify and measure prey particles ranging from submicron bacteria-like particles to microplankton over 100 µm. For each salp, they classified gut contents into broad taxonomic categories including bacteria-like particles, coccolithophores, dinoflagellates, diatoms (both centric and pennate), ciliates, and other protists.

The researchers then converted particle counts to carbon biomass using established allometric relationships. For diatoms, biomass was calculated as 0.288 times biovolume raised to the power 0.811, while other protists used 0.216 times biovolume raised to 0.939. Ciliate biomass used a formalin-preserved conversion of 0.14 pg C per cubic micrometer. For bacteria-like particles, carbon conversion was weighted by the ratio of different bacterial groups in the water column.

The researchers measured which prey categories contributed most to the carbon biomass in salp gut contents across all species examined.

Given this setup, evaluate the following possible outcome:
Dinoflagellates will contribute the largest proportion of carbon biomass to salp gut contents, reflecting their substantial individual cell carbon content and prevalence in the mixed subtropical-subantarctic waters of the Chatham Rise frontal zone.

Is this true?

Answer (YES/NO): NO